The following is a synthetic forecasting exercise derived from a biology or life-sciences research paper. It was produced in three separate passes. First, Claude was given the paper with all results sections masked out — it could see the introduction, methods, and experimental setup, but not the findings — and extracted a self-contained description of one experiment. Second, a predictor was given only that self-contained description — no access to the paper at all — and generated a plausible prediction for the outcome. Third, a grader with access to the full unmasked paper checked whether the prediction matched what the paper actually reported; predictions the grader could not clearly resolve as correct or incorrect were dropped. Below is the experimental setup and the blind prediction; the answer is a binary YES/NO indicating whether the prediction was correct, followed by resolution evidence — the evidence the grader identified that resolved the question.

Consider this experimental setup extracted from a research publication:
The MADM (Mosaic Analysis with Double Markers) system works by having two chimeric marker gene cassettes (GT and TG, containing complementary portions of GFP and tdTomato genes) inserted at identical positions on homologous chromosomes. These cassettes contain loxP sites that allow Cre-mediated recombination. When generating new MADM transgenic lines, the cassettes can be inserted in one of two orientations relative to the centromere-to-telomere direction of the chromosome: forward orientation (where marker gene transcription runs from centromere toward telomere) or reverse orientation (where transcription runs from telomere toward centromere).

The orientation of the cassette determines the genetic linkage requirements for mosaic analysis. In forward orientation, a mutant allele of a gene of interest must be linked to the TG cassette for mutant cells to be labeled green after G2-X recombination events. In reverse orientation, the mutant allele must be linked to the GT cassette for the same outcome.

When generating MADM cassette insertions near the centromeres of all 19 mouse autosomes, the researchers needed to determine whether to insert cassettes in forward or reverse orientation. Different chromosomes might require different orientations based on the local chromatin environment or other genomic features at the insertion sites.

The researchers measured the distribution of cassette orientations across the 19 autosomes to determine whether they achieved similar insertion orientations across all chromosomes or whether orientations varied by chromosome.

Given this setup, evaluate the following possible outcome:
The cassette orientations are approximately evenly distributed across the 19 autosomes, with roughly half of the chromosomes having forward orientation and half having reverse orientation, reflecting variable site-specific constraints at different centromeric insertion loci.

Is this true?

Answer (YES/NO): NO